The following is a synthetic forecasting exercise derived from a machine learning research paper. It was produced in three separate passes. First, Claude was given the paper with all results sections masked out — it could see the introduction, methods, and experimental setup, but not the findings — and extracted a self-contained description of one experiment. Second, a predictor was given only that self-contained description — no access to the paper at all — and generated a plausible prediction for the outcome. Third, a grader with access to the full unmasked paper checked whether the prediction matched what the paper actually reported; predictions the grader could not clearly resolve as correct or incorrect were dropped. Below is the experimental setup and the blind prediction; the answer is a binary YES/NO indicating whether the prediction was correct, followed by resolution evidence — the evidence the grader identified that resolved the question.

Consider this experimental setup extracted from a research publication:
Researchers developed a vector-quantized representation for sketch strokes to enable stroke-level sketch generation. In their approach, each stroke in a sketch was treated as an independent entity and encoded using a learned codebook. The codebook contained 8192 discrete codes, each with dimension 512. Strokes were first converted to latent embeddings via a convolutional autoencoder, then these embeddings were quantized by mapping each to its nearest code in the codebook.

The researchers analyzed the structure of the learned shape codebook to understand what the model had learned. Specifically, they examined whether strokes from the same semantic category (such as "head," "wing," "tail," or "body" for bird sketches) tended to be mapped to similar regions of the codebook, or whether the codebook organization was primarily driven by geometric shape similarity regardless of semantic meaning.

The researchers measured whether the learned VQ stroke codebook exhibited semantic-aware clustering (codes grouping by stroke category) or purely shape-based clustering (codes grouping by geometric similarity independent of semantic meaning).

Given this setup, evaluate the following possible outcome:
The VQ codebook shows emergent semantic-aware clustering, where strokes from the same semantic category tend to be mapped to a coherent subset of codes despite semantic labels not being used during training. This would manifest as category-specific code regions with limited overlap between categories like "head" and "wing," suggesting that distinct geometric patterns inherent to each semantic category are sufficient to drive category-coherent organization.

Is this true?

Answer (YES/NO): YES